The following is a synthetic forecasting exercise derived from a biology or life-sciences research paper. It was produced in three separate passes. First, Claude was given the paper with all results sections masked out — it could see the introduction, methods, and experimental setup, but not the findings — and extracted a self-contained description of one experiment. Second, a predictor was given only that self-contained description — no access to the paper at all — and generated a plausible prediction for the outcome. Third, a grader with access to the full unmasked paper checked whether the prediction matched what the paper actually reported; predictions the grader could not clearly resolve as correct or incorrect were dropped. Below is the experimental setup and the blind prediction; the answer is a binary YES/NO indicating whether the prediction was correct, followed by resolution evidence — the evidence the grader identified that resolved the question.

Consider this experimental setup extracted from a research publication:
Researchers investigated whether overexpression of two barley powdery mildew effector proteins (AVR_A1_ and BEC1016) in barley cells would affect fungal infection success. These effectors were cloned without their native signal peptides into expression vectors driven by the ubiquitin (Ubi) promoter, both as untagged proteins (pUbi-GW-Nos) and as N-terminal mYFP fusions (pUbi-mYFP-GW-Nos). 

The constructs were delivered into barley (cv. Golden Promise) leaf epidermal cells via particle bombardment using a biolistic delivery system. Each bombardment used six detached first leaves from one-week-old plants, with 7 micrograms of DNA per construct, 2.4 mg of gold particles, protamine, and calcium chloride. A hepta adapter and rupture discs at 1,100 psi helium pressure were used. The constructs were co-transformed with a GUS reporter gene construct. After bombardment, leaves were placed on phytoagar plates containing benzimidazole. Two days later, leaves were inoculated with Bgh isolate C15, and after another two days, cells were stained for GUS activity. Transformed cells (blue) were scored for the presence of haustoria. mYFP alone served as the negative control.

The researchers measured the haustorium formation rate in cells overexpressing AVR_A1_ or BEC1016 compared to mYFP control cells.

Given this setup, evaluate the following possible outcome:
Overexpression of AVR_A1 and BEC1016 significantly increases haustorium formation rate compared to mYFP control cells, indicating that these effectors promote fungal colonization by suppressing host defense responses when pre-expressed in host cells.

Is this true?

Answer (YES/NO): YES